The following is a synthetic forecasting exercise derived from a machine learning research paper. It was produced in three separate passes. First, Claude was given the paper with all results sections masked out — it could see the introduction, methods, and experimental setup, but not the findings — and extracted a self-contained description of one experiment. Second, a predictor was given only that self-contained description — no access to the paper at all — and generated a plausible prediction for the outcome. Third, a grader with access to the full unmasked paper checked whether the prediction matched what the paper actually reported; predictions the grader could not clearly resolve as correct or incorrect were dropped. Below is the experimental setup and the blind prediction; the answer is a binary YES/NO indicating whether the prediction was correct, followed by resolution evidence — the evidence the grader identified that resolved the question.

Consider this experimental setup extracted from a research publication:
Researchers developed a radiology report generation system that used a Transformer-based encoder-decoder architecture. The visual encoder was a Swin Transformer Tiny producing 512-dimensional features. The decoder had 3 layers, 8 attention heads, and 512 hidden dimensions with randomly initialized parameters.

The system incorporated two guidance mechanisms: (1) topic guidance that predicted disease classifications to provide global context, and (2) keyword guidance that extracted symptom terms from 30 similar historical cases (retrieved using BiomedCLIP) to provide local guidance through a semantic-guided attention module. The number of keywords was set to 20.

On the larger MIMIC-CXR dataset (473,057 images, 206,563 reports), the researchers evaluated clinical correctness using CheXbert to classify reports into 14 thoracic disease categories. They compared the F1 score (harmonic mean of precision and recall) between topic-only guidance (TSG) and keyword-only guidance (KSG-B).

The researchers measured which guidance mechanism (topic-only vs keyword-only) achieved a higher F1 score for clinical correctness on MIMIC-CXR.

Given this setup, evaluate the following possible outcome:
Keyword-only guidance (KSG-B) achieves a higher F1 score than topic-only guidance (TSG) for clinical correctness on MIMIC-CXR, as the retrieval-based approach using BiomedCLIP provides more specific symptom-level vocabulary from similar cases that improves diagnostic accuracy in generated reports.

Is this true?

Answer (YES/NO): YES